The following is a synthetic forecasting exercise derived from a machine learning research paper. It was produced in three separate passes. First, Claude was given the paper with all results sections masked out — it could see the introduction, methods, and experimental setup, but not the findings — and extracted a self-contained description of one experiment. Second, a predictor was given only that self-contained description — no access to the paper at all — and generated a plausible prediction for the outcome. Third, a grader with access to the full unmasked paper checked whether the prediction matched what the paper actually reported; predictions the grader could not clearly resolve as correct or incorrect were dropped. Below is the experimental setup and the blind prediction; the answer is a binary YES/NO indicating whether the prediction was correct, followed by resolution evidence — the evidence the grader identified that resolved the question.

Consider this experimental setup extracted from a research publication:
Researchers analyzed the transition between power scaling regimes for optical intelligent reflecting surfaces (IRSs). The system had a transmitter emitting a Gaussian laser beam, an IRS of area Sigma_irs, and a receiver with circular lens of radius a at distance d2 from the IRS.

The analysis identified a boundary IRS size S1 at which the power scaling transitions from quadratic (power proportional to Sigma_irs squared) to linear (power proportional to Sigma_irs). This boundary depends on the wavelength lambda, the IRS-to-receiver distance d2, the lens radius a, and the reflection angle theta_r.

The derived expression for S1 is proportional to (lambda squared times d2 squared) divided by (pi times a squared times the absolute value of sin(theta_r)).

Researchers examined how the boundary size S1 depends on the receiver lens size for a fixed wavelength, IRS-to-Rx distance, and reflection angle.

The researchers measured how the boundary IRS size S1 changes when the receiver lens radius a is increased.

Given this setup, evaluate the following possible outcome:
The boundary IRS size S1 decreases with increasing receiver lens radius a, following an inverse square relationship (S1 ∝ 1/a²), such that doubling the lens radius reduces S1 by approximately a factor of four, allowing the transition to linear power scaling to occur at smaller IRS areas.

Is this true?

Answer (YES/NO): YES